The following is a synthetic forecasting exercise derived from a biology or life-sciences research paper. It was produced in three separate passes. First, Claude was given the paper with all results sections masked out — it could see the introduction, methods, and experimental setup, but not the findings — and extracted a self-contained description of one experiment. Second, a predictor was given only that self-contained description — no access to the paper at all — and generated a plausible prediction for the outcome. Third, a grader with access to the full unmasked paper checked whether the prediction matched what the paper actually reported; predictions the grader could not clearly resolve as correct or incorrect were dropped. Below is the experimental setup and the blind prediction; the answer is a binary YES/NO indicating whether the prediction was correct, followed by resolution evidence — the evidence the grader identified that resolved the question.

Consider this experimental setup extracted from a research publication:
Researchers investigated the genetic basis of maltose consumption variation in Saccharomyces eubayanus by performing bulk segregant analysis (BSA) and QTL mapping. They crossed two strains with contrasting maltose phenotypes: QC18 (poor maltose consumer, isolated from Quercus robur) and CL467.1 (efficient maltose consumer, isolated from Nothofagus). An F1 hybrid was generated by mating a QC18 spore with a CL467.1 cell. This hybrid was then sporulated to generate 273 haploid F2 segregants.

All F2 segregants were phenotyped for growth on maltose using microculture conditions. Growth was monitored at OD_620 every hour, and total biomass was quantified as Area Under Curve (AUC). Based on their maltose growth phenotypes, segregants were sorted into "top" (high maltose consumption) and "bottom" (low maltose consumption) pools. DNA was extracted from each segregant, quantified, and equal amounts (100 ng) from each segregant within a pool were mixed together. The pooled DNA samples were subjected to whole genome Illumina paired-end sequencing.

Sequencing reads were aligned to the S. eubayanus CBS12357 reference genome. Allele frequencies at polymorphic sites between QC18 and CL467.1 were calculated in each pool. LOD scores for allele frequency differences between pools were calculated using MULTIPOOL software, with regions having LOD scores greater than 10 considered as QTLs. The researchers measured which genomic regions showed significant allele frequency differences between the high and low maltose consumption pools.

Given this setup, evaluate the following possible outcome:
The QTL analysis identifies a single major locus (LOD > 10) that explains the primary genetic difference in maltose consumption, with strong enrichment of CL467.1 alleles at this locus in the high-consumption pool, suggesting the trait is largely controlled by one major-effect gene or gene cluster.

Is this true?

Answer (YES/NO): NO